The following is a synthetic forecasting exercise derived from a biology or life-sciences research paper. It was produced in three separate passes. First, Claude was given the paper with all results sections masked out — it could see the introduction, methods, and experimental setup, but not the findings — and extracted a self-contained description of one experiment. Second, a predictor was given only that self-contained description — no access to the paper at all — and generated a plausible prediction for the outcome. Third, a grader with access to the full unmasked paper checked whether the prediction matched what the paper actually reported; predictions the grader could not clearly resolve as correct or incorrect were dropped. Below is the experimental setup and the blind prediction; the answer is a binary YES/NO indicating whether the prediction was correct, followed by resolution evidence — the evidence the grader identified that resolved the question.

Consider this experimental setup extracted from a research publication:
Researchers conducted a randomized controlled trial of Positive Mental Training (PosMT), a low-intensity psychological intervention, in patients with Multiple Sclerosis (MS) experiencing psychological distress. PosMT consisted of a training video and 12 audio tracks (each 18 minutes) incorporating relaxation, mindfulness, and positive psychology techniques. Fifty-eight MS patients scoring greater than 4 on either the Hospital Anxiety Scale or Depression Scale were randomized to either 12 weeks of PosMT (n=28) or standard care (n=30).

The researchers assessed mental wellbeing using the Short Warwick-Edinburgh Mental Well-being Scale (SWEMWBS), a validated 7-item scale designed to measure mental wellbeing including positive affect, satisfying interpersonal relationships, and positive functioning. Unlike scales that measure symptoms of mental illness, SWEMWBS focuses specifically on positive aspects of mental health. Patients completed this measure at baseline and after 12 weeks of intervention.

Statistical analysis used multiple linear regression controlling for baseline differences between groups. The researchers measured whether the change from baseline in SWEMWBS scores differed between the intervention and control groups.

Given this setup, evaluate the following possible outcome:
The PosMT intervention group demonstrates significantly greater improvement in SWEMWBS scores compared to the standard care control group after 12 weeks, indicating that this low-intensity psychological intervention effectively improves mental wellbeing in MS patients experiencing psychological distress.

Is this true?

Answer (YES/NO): NO